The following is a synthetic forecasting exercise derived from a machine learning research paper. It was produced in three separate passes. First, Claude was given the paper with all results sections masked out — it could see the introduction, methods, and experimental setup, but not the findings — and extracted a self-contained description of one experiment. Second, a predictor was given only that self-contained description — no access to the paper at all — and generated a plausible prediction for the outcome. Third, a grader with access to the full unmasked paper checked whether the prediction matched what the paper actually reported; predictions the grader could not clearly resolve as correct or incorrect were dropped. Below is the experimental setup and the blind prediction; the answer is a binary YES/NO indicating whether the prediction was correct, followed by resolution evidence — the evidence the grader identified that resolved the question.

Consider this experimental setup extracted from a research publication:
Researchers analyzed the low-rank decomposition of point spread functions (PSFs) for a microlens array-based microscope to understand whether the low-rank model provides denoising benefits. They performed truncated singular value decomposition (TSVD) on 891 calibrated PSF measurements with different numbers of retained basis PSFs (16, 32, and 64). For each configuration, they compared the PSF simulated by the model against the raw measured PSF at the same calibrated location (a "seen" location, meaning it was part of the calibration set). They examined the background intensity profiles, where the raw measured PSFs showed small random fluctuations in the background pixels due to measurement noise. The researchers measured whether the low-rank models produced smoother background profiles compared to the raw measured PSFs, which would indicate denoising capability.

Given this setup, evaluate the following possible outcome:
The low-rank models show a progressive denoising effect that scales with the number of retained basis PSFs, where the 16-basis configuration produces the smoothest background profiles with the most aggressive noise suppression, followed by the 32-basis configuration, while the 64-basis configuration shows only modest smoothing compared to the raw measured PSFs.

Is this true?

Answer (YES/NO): NO